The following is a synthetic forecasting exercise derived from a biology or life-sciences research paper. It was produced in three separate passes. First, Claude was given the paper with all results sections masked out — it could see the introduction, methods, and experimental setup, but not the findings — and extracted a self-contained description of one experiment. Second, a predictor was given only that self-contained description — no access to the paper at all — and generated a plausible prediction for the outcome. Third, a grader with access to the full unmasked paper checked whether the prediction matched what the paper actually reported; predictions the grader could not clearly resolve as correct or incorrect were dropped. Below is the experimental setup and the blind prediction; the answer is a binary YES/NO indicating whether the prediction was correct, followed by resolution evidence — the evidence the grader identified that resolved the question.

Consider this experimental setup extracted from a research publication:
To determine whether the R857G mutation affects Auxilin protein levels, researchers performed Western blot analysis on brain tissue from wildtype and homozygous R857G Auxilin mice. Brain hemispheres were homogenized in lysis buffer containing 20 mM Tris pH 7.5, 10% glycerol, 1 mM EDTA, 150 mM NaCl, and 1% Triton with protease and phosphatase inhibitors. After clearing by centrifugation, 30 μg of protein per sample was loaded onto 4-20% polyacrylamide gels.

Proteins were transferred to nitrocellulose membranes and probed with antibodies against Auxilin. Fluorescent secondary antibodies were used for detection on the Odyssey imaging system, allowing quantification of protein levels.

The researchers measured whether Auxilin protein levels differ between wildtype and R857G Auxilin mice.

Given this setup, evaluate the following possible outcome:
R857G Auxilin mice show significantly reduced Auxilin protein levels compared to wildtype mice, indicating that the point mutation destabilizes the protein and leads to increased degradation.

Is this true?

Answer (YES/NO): NO